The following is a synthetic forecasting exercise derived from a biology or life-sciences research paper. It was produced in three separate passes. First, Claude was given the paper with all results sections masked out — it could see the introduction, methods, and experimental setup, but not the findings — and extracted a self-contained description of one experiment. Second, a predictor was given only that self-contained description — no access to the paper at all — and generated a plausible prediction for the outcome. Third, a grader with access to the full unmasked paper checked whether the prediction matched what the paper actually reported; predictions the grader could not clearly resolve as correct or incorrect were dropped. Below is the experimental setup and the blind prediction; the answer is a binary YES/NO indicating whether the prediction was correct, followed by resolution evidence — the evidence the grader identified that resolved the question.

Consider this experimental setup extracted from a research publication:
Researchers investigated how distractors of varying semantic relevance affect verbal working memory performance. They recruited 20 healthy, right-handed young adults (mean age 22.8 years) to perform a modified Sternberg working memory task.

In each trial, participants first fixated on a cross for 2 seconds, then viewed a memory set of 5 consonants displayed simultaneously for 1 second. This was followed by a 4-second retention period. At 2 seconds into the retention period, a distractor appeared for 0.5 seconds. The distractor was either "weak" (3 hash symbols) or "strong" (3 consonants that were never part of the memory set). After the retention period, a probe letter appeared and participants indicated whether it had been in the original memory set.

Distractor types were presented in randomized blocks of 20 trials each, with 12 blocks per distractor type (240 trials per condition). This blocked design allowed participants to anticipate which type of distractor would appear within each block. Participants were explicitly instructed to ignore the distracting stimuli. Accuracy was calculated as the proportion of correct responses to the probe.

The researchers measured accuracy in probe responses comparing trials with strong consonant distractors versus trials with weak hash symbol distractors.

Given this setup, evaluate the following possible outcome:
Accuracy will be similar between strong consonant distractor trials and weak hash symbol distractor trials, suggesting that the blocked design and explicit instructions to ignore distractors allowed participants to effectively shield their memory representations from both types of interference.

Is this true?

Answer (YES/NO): YES